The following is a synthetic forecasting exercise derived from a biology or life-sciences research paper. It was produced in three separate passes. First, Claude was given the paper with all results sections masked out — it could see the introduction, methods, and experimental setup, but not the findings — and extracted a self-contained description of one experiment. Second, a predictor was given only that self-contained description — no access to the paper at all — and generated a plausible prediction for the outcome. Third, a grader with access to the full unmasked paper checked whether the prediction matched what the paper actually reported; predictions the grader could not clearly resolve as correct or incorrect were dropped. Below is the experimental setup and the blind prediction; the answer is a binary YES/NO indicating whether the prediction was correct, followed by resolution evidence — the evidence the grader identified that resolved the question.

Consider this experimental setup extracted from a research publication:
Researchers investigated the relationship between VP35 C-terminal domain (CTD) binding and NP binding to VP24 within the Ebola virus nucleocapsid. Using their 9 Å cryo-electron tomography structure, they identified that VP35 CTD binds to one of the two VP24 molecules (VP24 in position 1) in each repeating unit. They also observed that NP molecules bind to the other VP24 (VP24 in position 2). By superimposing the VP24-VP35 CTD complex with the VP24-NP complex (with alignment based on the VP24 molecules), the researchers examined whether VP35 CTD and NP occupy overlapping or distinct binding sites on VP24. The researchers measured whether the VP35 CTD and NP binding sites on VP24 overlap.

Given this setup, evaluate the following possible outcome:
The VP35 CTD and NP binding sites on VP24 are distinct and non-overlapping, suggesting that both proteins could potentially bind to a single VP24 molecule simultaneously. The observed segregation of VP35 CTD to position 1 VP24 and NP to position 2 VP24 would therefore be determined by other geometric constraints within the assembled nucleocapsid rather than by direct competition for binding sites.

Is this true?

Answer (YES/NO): NO